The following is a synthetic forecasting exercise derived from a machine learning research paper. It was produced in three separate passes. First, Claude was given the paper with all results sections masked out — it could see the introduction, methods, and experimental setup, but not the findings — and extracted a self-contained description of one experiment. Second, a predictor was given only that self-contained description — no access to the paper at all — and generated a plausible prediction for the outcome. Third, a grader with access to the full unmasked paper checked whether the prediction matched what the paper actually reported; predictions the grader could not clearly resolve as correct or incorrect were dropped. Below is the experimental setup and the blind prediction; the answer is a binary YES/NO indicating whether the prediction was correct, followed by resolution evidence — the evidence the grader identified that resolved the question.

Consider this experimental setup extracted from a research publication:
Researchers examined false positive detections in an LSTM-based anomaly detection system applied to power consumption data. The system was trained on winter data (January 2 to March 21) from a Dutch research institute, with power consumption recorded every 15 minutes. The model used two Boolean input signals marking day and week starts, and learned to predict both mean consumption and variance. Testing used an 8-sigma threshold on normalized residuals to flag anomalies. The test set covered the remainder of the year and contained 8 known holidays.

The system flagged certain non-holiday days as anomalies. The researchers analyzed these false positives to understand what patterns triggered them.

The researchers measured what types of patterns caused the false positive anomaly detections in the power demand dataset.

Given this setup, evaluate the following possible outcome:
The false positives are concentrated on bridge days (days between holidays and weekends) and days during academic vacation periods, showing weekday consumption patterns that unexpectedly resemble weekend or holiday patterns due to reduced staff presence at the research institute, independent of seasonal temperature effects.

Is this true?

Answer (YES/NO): NO